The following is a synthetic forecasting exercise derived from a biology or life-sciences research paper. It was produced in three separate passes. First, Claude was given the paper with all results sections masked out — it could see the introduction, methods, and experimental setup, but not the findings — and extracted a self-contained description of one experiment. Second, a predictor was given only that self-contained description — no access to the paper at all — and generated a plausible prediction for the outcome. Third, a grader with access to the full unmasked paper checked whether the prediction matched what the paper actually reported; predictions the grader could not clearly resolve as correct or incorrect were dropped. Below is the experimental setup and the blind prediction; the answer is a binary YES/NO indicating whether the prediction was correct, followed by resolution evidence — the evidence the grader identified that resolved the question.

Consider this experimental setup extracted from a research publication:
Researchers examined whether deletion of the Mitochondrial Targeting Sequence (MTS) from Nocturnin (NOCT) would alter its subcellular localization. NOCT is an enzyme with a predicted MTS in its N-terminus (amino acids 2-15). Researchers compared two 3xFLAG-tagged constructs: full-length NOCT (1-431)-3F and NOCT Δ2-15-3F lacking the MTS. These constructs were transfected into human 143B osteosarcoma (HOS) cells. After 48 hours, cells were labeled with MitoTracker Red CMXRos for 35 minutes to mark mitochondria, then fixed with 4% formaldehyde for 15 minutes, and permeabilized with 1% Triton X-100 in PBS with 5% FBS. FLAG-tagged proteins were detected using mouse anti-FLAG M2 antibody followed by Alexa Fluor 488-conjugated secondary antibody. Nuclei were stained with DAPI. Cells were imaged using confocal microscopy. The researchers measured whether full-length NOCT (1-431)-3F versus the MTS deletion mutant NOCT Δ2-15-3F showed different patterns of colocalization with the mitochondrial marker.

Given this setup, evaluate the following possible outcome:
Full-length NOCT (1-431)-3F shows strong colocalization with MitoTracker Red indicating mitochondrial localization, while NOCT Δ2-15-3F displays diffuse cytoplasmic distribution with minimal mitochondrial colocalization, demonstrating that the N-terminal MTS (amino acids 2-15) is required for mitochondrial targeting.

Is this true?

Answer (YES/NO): YES